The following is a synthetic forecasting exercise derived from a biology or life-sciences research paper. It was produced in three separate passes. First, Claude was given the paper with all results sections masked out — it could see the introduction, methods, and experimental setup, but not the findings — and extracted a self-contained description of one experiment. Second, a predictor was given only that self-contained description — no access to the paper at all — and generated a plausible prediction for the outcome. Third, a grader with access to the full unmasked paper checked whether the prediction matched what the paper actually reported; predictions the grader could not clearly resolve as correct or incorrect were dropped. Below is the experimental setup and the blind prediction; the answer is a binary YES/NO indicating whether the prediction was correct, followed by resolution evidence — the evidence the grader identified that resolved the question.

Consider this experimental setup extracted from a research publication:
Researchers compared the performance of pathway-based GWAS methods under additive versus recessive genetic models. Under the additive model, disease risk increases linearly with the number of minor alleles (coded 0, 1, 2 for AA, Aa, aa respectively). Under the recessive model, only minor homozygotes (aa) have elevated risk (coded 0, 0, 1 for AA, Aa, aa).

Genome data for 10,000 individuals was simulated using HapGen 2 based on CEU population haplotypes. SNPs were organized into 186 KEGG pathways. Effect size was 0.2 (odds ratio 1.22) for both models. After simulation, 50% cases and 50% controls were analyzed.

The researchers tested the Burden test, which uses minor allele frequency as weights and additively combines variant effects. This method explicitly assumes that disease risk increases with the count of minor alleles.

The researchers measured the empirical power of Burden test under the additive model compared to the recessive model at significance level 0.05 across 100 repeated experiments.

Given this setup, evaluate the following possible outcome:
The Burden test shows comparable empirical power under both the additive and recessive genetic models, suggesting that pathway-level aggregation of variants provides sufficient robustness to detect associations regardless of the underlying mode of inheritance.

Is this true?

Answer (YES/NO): NO